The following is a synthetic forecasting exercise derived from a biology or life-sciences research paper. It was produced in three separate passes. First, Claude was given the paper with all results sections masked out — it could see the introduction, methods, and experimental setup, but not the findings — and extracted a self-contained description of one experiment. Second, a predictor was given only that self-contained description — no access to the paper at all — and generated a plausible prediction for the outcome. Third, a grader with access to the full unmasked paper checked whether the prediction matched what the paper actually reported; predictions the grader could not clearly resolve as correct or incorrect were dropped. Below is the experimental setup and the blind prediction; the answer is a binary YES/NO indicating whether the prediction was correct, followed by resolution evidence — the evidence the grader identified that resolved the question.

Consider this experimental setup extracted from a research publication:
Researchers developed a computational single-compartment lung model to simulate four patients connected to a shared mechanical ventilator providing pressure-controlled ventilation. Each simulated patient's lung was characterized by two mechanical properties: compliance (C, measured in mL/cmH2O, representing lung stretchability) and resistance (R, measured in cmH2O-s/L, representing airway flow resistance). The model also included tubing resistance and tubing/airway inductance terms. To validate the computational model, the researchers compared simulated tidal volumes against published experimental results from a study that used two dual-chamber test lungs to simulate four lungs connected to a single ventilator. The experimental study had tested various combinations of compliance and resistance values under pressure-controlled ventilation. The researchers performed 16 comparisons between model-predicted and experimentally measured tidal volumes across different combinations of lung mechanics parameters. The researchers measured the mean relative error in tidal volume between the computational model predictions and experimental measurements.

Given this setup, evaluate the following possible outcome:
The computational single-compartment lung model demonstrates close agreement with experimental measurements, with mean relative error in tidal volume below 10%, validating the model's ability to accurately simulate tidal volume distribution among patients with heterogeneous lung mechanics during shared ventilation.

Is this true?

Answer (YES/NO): YES